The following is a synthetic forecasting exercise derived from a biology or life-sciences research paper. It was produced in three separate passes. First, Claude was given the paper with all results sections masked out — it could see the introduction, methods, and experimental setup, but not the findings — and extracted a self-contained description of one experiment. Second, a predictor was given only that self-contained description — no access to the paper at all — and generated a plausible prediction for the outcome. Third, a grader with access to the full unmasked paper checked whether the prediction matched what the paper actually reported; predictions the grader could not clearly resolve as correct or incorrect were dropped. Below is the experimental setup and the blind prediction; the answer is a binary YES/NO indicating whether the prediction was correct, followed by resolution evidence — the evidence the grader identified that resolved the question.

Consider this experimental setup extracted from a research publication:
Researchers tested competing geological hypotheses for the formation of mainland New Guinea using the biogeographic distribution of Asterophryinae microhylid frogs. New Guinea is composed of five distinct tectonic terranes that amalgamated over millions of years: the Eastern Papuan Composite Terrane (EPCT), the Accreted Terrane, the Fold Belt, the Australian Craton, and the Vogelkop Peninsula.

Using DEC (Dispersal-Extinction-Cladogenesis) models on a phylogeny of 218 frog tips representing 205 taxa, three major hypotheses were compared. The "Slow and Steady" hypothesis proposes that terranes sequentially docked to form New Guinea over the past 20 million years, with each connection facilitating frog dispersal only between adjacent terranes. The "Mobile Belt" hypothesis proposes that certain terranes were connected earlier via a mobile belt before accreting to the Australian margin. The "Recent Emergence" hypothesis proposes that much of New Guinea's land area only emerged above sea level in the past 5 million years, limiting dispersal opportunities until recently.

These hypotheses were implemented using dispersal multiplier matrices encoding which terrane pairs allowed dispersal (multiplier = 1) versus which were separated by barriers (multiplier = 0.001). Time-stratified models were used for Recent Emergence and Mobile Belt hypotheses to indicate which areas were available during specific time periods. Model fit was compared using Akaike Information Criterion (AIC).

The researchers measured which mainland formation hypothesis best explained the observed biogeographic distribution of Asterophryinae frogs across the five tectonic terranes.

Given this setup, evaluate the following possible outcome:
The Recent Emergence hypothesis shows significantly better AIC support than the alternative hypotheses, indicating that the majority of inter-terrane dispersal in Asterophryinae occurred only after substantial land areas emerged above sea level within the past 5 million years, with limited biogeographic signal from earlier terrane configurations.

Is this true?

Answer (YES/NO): NO